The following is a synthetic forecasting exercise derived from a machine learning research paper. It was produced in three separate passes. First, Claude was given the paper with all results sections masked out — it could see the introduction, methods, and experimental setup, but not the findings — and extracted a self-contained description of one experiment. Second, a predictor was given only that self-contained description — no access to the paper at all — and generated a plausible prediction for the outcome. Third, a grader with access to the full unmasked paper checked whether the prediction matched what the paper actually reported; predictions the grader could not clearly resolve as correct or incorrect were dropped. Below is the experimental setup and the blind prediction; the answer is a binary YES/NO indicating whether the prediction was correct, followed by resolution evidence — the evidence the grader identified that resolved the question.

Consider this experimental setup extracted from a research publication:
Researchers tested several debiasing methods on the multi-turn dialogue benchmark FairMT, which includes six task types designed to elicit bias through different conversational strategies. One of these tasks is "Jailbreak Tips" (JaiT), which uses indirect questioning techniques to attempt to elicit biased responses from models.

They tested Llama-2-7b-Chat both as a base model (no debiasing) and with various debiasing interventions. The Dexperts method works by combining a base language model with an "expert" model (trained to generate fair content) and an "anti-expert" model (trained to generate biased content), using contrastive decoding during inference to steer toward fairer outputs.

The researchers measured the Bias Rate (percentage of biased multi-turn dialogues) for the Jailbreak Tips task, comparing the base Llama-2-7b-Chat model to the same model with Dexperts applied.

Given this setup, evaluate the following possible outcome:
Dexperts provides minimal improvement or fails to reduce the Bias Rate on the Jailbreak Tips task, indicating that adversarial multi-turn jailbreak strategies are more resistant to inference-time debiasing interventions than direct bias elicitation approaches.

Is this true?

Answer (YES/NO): NO